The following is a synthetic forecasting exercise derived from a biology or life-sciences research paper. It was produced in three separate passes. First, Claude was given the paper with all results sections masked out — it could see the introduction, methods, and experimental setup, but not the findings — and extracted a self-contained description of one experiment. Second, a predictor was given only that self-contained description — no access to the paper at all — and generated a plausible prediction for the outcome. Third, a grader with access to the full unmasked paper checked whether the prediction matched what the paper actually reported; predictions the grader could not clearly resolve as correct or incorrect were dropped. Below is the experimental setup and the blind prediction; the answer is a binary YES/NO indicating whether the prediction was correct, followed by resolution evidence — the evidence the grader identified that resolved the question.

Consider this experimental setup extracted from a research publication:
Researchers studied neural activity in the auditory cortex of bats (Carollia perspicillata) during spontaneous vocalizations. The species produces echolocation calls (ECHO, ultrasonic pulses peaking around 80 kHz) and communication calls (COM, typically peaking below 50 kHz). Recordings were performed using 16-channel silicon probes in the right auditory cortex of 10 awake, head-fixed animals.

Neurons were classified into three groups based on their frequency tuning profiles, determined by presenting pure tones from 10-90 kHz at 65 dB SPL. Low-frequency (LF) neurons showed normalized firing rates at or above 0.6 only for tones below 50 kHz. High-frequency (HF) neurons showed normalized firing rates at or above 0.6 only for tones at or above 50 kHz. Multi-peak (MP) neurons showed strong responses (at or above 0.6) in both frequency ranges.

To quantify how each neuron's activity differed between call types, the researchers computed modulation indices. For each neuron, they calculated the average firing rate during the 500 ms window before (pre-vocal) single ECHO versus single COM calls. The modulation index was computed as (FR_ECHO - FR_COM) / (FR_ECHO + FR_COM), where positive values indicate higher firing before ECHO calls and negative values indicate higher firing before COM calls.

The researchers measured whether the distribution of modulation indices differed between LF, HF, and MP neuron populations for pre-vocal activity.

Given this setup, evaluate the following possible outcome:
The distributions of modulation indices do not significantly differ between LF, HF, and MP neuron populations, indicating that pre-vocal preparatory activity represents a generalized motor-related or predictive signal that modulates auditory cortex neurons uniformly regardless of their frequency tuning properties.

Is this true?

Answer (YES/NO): NO